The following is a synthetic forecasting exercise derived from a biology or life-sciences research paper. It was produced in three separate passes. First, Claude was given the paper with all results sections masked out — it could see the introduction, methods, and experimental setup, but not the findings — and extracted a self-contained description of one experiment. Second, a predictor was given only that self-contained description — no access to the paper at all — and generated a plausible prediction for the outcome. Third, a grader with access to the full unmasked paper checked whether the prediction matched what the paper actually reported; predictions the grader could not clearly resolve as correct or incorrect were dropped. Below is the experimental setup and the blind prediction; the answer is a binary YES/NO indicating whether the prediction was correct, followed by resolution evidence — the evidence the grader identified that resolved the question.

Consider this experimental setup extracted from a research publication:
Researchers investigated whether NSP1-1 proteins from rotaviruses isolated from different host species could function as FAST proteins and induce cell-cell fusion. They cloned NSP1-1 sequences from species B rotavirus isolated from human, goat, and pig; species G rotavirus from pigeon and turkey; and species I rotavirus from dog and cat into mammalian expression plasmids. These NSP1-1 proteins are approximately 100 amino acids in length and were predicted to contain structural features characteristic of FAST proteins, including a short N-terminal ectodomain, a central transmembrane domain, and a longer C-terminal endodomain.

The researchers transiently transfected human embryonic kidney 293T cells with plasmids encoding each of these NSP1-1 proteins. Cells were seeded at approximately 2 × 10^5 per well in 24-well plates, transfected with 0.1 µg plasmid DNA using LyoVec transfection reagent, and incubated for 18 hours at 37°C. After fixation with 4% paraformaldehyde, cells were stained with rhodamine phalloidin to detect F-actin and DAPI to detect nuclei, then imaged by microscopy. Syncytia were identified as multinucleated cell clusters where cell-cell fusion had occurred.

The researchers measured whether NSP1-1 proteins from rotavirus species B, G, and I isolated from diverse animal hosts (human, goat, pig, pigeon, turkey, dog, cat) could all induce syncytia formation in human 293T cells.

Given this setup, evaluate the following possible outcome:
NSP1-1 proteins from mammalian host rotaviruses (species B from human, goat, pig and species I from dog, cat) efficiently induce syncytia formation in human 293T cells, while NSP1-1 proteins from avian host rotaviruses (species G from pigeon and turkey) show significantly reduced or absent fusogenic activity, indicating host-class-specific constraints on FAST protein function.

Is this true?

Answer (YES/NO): NO